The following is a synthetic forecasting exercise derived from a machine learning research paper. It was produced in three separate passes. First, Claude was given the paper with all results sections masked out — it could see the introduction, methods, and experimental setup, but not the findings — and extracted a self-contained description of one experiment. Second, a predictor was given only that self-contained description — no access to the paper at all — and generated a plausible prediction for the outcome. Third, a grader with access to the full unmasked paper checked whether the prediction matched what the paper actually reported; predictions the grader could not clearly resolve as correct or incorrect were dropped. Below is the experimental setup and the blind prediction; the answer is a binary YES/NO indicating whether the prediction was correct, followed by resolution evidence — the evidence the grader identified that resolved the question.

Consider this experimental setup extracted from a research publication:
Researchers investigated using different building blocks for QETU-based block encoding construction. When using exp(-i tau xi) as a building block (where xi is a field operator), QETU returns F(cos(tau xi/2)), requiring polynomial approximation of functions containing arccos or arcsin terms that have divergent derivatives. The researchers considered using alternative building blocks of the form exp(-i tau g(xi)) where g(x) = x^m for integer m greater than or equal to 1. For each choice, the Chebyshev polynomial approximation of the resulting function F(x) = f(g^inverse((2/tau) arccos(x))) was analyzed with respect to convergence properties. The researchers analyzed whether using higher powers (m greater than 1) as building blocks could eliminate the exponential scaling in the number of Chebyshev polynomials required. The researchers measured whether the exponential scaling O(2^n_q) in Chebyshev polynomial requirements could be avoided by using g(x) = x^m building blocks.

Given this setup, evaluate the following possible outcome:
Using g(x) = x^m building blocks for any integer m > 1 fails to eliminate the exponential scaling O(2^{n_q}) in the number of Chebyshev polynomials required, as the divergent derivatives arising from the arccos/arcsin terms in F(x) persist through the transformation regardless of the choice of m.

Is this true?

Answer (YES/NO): YES